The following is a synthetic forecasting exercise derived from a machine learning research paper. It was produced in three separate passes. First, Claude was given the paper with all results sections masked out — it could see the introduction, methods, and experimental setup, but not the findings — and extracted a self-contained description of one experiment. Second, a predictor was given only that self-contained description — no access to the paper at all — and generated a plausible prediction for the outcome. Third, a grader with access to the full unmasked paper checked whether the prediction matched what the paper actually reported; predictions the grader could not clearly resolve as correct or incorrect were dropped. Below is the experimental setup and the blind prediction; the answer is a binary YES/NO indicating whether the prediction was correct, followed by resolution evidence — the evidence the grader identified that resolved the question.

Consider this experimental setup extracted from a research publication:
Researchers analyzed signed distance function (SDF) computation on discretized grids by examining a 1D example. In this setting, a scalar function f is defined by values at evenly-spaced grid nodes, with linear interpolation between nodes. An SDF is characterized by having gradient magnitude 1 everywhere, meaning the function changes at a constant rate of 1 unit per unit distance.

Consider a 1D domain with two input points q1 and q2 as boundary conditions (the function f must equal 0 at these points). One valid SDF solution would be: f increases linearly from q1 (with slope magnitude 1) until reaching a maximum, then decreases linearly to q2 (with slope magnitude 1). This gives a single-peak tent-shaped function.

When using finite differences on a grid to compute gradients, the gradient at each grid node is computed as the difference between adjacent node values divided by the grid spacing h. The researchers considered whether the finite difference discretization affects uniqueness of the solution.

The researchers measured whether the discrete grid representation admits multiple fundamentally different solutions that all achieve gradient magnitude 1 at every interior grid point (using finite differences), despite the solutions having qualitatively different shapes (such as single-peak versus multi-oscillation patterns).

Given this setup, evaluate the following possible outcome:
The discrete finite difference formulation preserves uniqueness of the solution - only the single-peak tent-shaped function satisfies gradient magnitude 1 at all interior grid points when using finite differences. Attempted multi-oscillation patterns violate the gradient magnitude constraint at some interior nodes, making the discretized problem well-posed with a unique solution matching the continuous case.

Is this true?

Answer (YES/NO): NO